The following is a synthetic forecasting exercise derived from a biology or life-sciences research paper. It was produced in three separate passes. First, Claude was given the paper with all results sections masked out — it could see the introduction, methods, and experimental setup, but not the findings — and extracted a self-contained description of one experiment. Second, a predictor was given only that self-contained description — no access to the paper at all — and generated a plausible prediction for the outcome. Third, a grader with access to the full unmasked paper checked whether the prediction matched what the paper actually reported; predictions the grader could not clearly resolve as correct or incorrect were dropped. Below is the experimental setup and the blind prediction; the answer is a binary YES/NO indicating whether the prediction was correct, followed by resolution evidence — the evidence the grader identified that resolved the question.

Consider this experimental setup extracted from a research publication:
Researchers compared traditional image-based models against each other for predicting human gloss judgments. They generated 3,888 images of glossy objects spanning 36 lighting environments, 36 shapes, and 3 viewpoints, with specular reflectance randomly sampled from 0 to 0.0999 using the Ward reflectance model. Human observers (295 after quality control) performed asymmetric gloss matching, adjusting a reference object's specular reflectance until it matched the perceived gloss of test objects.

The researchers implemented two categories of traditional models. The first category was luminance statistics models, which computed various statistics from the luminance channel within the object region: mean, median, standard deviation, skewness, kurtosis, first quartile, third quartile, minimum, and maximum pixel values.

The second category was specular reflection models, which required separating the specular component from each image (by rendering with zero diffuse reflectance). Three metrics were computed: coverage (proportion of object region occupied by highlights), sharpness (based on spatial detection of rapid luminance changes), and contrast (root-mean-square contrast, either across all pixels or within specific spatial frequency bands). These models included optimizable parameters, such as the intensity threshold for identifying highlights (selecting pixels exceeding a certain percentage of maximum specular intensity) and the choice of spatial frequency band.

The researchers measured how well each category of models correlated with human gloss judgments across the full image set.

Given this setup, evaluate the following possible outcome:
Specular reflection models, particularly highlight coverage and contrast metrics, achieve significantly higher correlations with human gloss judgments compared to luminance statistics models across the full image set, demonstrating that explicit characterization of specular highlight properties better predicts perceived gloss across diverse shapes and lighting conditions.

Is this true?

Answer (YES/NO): NO